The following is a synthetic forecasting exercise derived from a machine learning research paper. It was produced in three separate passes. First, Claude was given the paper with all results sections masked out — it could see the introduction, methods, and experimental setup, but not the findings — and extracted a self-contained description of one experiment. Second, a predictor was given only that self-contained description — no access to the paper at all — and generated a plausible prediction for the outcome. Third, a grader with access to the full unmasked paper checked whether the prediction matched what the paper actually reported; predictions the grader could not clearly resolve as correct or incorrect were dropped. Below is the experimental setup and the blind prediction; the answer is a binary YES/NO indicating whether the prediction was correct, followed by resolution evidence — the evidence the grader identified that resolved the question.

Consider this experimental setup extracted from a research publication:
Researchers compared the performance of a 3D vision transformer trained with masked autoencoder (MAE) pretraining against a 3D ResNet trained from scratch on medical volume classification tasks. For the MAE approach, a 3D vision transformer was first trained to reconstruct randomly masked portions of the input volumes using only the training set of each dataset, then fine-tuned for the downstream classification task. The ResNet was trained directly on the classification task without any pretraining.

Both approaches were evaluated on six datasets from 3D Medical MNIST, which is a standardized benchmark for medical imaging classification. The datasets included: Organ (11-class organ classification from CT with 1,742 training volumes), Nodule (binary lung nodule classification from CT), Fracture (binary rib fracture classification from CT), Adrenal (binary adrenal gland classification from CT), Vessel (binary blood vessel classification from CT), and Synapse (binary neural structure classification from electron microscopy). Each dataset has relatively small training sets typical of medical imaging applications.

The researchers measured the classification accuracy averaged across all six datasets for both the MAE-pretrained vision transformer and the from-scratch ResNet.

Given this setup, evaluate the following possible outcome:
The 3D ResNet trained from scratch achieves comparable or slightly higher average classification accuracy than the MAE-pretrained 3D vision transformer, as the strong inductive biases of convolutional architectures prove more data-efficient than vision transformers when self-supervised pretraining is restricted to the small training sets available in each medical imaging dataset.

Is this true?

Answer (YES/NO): NO